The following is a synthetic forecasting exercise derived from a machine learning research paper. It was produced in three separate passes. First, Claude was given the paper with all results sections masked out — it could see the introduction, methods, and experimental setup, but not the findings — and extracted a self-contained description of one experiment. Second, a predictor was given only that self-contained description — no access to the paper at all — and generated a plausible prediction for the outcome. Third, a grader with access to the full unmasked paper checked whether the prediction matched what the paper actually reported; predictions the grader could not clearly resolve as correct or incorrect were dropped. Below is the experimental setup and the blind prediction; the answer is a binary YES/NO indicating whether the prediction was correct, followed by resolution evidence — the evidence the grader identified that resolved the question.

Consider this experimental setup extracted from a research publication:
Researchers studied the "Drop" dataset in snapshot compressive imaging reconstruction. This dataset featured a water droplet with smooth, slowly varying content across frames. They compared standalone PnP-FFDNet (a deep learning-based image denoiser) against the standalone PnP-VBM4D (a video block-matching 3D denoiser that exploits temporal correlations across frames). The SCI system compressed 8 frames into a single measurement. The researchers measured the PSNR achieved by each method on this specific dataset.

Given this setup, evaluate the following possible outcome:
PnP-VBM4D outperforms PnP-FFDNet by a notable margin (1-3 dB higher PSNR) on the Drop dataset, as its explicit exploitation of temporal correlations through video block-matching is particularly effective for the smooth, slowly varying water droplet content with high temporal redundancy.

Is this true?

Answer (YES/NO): NO